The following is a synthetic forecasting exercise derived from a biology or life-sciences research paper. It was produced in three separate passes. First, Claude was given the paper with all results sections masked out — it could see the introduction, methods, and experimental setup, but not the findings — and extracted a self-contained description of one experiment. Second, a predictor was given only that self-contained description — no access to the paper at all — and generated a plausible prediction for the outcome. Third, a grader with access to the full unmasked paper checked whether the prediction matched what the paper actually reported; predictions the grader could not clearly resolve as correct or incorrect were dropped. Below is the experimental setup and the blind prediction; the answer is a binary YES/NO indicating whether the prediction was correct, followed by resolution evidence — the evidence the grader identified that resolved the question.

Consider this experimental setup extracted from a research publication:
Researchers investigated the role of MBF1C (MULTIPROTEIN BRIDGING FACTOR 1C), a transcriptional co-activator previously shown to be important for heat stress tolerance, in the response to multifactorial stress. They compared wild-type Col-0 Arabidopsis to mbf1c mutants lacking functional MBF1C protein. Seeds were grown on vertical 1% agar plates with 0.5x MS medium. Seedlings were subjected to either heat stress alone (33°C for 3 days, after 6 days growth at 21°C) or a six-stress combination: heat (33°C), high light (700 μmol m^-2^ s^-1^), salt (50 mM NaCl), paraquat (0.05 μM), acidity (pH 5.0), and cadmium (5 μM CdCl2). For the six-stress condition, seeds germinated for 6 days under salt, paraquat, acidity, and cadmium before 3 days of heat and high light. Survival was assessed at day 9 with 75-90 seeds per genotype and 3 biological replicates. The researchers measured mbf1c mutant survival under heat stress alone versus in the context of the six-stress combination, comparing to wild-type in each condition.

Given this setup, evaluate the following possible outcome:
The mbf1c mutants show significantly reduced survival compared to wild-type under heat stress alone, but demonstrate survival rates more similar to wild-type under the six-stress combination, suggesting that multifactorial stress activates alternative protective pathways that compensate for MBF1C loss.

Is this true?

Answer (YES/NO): NO